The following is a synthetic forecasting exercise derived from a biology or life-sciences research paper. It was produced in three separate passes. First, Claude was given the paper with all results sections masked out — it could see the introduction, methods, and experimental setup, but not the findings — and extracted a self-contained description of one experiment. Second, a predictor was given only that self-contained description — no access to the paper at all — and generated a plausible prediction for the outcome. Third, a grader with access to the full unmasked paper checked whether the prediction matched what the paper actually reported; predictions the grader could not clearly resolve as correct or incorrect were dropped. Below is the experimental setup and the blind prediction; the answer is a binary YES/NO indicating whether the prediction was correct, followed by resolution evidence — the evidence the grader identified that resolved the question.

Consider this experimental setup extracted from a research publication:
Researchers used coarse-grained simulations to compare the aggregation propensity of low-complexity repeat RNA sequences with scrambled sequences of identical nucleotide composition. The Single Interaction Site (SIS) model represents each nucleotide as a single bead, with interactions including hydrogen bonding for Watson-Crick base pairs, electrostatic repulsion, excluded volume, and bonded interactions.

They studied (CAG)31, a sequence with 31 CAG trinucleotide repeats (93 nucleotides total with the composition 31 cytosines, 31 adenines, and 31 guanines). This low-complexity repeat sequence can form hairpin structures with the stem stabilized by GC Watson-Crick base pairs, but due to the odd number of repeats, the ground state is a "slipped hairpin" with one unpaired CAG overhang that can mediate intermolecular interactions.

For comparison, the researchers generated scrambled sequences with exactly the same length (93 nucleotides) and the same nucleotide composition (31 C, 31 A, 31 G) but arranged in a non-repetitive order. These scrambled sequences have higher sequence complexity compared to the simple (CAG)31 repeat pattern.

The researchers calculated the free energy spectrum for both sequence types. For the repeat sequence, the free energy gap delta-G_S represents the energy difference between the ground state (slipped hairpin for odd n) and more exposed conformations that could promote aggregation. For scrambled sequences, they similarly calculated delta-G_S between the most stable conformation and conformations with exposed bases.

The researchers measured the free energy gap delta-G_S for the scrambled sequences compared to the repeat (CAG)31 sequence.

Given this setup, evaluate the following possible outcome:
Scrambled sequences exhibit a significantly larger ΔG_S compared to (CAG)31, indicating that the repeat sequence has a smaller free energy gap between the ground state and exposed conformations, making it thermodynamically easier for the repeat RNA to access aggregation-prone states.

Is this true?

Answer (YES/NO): YES